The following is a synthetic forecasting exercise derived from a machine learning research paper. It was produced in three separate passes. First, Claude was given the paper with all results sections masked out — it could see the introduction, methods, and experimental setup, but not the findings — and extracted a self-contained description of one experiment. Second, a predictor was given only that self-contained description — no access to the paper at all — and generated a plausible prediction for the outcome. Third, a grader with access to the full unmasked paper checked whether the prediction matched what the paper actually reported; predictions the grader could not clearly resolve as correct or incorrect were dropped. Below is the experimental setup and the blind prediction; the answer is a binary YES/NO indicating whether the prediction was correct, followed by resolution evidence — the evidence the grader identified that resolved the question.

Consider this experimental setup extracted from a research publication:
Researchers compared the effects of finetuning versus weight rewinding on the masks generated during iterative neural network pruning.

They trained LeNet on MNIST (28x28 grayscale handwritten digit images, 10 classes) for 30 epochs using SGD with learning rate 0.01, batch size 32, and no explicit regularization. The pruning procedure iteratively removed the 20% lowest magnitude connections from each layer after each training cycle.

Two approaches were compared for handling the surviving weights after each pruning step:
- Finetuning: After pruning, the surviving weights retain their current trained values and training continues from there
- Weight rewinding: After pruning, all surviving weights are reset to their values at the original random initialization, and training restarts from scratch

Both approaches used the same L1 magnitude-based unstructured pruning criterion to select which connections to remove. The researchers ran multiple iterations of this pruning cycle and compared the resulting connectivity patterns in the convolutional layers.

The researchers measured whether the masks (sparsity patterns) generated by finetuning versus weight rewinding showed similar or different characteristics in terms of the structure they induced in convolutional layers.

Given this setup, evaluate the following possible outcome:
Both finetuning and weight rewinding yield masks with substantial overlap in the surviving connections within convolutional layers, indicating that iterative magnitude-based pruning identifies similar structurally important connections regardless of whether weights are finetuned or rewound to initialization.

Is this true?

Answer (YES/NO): NO